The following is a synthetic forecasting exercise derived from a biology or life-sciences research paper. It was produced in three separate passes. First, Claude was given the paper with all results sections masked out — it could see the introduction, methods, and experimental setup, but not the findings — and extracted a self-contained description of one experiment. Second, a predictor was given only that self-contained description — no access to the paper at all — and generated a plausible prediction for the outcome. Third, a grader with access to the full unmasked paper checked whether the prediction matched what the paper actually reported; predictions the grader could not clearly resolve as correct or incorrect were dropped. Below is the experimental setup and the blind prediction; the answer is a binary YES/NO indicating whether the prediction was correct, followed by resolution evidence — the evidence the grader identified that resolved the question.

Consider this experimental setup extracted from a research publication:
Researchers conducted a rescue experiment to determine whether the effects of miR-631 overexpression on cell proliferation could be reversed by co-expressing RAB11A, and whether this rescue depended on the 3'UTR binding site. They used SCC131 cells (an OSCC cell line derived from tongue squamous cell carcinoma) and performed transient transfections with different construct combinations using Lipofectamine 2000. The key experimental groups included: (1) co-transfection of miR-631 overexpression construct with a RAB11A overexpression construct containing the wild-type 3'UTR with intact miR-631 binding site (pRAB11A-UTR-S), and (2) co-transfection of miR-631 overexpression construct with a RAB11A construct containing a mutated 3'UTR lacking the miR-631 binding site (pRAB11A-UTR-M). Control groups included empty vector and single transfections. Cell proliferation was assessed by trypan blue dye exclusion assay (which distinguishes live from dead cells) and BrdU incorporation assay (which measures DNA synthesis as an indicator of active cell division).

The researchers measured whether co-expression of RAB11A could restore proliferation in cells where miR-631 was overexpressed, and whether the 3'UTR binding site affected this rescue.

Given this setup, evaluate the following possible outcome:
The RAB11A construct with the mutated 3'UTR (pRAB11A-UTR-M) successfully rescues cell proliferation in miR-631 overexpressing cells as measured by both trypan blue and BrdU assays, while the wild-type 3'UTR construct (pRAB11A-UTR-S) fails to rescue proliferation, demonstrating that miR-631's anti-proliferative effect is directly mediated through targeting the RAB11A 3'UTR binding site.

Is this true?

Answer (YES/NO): YES